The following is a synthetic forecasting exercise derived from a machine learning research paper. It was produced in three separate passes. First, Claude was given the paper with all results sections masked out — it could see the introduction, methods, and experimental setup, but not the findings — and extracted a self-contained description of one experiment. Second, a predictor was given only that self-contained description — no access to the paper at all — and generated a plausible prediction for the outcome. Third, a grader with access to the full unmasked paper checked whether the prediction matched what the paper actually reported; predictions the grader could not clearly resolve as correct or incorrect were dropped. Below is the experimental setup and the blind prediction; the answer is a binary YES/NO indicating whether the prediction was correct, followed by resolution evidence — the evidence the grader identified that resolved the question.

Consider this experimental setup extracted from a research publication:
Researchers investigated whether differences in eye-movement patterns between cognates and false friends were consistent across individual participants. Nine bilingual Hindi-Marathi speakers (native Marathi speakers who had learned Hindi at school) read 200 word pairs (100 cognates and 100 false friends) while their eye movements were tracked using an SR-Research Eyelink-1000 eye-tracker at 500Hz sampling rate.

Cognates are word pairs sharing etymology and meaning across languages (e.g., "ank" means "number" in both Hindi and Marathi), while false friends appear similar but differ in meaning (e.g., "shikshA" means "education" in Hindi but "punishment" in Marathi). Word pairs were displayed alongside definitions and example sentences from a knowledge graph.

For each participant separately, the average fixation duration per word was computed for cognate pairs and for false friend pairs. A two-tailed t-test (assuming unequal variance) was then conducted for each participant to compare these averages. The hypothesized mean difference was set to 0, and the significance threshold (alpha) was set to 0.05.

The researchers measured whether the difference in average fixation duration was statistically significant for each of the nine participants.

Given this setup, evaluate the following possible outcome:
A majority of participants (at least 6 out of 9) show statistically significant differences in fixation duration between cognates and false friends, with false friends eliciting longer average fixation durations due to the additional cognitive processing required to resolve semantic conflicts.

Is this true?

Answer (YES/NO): NO